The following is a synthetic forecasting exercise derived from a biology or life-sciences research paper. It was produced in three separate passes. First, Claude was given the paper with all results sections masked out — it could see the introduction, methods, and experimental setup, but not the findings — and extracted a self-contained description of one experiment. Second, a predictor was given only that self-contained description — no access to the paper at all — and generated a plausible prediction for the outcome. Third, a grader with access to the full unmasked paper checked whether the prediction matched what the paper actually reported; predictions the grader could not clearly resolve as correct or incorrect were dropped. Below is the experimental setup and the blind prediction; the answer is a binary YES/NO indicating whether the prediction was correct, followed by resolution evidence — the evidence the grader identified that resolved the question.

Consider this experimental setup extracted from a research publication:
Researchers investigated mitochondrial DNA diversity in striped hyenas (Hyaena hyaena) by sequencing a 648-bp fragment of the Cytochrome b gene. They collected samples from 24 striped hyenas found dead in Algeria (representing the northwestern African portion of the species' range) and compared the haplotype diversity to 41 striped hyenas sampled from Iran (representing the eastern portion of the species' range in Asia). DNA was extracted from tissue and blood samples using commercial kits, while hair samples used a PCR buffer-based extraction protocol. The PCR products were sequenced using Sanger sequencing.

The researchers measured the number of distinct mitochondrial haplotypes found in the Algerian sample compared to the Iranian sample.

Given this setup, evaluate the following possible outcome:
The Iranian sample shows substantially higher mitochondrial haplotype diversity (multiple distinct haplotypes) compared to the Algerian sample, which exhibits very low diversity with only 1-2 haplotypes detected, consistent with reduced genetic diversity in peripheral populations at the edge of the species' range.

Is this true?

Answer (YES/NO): YES